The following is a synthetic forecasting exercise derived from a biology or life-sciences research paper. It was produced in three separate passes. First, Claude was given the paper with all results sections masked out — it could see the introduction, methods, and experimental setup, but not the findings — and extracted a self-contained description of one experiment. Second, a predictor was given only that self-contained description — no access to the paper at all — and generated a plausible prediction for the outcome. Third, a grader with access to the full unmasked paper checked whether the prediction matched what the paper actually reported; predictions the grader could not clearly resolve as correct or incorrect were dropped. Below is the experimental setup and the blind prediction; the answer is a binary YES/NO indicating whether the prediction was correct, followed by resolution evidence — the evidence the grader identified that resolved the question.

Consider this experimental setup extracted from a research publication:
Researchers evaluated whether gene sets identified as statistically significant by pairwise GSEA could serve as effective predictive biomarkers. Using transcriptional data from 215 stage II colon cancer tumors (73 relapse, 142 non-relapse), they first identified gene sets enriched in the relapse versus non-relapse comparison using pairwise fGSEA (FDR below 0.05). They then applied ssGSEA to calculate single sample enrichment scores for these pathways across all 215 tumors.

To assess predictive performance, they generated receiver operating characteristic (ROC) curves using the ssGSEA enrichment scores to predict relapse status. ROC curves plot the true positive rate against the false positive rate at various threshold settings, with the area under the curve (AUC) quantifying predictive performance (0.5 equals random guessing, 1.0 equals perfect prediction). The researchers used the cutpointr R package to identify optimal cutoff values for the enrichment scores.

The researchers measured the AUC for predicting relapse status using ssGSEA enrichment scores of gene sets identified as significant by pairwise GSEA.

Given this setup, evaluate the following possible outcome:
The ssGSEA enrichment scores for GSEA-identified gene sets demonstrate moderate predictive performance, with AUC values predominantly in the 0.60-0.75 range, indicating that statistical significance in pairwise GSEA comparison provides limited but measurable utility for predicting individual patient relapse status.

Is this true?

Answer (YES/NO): NO